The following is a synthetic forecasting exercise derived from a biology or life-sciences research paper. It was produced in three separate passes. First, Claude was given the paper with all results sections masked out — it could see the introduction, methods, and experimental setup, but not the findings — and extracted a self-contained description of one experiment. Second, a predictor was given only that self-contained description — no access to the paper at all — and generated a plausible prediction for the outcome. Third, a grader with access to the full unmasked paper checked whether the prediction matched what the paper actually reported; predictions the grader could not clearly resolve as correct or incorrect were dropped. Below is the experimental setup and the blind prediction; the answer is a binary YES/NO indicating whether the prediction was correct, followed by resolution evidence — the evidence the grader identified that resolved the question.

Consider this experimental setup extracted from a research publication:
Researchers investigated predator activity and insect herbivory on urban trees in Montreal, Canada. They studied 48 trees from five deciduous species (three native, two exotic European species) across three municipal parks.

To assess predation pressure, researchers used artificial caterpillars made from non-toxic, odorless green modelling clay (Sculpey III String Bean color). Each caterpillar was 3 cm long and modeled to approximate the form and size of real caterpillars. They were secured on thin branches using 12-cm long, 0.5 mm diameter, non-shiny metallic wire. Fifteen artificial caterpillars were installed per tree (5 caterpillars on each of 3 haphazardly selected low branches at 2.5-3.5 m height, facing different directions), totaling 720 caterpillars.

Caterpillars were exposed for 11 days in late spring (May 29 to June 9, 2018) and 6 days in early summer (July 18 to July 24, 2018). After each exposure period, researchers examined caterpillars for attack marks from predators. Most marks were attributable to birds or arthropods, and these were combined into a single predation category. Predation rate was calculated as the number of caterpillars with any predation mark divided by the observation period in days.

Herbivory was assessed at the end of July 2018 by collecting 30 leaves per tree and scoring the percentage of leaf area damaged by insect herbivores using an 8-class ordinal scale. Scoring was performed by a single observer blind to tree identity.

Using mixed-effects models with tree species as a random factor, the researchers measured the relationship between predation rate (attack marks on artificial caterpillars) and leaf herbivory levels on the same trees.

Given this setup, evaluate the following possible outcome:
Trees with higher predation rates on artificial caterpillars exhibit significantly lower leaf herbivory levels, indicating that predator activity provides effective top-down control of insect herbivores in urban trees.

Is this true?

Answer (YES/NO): NO